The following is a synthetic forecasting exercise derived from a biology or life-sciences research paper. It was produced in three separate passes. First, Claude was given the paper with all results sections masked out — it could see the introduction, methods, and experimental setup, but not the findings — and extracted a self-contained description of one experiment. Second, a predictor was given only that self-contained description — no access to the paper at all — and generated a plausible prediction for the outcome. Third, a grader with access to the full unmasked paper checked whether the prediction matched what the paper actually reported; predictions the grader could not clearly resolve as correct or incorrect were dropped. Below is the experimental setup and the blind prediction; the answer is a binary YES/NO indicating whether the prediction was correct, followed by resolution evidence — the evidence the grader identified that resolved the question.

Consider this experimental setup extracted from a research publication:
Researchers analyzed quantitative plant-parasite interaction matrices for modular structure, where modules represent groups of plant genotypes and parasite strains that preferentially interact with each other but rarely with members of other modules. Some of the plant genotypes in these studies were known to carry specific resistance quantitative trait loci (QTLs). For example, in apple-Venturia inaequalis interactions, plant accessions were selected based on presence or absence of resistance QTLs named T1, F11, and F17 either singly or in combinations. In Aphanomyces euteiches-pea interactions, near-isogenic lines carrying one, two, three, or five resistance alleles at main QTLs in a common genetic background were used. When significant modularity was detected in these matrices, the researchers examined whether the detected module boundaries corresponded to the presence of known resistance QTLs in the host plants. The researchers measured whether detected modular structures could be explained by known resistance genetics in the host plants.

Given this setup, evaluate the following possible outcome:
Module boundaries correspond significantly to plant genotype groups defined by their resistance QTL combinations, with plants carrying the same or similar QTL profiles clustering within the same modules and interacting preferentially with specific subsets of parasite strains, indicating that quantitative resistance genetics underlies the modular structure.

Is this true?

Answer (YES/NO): NO